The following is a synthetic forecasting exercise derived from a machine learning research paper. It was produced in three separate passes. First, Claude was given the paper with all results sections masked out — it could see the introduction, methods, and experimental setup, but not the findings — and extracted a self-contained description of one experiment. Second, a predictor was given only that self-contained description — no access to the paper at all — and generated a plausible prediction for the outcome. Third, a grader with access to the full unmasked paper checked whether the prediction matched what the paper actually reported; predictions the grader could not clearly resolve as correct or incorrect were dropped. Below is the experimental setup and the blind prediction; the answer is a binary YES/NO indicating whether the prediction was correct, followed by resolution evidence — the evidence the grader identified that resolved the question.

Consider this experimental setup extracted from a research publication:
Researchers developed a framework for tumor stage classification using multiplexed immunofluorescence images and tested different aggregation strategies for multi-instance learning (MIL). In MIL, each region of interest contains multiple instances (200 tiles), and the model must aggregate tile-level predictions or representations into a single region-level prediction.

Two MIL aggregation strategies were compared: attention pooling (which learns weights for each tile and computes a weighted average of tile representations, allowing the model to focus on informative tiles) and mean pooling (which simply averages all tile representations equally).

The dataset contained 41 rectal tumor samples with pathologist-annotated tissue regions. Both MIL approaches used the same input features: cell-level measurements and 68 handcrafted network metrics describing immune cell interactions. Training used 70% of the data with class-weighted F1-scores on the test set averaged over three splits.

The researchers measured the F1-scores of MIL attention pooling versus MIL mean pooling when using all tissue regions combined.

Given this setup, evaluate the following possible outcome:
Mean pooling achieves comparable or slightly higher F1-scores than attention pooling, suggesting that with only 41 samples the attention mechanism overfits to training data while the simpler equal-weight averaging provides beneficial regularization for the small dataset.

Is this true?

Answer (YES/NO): NO